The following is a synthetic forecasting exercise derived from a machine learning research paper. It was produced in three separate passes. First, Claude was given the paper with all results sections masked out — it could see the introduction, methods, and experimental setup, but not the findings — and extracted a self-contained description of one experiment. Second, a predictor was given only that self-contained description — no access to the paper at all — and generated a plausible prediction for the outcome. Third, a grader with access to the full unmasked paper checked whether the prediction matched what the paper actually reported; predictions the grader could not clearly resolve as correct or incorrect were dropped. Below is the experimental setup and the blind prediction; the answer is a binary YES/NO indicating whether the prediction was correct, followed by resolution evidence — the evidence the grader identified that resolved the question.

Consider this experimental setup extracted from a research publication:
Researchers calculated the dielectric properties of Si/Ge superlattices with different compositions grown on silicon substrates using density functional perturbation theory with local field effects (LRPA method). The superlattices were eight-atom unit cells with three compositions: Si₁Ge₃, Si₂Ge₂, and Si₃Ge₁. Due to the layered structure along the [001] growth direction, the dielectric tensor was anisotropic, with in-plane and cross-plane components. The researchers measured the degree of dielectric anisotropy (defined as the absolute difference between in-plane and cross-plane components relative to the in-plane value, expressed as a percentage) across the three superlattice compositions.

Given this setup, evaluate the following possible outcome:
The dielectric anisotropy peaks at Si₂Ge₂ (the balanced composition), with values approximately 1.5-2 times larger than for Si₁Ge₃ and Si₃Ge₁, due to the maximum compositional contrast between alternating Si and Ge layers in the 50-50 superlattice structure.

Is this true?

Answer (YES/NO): NO